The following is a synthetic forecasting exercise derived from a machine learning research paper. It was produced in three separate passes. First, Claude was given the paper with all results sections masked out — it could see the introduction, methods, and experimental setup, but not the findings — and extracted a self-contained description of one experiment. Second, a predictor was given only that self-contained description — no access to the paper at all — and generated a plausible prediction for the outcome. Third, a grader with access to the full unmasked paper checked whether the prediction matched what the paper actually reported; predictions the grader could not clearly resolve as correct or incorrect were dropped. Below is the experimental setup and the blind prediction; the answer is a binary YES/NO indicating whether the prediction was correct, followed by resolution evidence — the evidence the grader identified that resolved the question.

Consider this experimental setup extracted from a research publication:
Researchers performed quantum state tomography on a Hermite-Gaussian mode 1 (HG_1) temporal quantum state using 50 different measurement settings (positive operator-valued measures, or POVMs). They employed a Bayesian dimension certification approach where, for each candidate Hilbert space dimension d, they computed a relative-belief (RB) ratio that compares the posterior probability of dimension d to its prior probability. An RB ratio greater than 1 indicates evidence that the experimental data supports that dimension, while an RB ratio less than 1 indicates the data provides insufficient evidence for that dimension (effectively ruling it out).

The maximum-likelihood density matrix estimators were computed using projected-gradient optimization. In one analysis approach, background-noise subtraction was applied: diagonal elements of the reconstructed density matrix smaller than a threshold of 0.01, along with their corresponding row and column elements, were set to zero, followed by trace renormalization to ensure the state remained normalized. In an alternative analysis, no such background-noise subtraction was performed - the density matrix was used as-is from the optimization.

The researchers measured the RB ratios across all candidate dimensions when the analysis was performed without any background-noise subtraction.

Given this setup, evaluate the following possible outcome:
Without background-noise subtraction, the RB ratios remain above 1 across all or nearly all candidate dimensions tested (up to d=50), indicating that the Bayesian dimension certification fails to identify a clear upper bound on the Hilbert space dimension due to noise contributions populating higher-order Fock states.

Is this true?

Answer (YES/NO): NO